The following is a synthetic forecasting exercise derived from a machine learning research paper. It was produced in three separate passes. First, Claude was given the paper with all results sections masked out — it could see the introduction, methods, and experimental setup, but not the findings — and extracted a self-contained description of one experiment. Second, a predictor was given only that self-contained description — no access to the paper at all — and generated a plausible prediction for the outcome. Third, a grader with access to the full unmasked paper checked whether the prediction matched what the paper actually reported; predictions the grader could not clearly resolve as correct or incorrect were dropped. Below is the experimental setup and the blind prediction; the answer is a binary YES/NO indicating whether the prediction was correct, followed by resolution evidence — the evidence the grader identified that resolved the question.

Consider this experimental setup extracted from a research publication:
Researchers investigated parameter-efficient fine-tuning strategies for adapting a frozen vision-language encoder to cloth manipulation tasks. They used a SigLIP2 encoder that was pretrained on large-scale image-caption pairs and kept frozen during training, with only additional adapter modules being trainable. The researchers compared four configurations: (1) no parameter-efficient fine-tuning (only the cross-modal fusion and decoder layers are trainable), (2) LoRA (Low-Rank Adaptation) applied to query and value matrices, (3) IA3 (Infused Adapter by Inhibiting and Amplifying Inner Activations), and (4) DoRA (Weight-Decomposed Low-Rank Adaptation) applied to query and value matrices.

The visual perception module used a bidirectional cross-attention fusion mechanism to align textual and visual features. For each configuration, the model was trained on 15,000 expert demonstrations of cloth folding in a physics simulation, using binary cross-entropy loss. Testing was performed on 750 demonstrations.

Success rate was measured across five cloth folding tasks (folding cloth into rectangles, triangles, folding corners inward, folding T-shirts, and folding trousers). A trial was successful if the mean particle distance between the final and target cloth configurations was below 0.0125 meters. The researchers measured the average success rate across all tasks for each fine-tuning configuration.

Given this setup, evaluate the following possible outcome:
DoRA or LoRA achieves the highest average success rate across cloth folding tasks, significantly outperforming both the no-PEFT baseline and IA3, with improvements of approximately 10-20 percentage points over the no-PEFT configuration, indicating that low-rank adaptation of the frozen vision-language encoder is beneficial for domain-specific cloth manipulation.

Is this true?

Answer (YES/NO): NO